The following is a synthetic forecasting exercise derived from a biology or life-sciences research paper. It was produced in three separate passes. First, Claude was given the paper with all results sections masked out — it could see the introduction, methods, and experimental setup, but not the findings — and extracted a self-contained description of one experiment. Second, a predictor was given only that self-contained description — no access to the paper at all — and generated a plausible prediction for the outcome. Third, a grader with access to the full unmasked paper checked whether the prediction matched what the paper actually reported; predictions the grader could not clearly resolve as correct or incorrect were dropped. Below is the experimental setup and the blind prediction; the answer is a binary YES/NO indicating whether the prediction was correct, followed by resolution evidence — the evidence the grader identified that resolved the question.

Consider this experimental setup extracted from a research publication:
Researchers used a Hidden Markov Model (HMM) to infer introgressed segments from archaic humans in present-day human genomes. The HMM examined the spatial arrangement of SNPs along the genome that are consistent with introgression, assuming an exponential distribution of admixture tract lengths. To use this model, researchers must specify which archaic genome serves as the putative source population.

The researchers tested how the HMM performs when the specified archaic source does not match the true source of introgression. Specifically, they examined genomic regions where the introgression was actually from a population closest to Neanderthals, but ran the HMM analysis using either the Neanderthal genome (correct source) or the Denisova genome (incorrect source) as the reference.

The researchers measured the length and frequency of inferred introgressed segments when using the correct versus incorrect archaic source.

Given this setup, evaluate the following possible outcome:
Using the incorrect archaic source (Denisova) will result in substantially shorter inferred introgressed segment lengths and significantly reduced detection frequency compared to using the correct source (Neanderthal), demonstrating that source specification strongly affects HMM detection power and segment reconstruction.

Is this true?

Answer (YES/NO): YES